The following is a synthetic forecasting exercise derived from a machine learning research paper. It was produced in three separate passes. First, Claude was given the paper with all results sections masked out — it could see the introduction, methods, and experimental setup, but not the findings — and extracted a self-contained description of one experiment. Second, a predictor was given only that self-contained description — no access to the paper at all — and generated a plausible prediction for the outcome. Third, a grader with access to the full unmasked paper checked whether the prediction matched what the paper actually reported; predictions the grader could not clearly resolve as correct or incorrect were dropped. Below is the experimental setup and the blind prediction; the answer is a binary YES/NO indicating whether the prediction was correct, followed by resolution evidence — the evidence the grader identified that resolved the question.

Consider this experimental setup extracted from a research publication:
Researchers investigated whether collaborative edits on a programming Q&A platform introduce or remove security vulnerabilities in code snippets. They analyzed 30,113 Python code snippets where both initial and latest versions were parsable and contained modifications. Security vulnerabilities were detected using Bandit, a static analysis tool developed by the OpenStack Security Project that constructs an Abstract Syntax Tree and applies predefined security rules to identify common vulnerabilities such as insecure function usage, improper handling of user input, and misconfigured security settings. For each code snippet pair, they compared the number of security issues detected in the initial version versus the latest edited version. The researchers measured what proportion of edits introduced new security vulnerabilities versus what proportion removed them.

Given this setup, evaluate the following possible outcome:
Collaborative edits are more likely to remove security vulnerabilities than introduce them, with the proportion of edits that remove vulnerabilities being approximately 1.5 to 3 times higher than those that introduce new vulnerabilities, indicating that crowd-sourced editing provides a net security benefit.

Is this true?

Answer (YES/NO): NO